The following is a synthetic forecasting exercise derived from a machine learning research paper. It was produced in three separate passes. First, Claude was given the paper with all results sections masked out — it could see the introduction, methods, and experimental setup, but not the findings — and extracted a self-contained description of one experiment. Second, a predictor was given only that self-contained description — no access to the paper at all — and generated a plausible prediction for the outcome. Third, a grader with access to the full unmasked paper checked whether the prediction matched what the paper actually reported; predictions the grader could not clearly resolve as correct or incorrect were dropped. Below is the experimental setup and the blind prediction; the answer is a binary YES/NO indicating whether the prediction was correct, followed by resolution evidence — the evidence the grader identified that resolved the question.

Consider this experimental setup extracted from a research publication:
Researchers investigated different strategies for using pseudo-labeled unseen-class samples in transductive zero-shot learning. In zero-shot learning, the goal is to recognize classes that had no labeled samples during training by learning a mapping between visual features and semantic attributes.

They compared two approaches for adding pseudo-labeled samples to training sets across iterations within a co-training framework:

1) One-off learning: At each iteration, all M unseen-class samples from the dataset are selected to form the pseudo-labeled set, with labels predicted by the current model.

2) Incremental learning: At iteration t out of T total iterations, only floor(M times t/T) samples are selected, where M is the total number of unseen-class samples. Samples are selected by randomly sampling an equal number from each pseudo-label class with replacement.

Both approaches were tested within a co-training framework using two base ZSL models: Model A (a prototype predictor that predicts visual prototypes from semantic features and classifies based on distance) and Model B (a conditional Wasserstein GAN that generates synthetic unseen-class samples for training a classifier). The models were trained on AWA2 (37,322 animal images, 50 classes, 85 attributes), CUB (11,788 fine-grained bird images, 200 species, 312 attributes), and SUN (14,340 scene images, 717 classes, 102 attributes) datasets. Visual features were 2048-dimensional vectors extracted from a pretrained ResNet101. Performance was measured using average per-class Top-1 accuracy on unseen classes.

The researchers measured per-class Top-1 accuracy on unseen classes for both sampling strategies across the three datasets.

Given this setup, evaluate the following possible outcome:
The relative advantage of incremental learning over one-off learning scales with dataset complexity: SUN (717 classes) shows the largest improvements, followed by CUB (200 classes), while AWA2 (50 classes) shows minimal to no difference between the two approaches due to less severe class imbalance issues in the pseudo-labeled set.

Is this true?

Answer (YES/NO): NO